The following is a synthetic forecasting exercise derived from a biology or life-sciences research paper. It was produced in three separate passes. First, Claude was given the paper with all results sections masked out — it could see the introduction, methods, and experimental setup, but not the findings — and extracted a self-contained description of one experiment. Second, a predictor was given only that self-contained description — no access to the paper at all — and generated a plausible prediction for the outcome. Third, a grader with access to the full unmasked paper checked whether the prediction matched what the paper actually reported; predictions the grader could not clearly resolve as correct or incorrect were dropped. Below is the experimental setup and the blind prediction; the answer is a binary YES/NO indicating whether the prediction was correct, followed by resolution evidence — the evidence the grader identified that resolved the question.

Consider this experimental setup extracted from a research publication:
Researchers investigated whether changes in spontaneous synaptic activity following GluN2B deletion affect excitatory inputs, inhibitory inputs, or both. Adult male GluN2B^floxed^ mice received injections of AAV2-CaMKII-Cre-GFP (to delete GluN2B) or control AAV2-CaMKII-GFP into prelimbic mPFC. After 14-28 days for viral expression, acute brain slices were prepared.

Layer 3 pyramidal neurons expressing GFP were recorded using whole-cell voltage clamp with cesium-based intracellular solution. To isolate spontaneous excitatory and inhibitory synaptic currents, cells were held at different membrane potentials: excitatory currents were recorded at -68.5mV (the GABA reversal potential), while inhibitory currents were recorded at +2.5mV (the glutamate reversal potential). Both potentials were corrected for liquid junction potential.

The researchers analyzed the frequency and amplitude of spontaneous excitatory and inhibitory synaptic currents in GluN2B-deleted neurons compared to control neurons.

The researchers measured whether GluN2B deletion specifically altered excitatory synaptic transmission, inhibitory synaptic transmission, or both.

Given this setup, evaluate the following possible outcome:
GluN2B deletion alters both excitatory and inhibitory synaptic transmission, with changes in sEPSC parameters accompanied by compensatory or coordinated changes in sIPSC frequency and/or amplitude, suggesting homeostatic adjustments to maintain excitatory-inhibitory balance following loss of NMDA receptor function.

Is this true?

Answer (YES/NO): NO